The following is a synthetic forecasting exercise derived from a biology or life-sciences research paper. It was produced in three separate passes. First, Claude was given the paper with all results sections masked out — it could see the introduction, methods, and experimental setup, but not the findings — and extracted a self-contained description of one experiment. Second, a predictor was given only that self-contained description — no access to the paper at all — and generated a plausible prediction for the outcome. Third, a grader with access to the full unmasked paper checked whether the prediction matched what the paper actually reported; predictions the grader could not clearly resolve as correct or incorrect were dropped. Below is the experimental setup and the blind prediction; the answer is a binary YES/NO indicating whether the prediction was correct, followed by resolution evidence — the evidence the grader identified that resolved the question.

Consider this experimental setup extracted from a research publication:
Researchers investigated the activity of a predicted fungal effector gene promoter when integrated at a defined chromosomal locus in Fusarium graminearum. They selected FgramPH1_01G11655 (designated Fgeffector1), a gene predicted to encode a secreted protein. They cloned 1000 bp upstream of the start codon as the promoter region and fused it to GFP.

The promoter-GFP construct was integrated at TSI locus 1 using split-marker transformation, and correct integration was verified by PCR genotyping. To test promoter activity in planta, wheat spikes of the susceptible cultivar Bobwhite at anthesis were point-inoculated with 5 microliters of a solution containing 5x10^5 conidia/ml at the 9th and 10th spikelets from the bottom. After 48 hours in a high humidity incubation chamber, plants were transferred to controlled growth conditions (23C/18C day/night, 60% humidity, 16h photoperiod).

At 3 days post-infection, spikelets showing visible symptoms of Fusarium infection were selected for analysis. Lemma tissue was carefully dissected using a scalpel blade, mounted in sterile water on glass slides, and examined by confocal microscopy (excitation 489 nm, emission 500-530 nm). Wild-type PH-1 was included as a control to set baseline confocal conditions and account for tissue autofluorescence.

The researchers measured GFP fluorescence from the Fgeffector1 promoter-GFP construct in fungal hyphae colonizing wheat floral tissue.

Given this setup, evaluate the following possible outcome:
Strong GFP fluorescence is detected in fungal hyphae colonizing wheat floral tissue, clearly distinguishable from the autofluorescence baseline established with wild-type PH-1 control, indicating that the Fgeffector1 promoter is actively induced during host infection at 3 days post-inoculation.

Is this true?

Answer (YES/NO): YES